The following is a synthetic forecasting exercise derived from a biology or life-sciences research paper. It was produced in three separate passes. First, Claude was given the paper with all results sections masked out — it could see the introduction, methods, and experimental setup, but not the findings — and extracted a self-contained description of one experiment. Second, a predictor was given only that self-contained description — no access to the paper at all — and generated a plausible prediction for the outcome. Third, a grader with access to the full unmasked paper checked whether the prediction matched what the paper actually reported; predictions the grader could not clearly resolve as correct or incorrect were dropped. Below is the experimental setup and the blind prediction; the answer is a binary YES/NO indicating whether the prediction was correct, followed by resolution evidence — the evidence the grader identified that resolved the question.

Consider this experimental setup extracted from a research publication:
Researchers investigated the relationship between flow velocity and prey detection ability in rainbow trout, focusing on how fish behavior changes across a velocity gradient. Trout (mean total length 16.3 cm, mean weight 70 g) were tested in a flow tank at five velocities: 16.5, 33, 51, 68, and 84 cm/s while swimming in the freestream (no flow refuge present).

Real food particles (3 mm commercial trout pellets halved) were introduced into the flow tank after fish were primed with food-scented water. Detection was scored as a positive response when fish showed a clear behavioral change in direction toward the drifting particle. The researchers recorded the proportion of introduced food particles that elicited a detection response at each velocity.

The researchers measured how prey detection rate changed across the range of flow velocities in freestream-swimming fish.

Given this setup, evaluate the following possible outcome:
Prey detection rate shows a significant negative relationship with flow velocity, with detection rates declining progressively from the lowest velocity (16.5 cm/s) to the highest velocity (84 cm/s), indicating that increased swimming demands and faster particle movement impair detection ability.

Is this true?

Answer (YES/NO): NO